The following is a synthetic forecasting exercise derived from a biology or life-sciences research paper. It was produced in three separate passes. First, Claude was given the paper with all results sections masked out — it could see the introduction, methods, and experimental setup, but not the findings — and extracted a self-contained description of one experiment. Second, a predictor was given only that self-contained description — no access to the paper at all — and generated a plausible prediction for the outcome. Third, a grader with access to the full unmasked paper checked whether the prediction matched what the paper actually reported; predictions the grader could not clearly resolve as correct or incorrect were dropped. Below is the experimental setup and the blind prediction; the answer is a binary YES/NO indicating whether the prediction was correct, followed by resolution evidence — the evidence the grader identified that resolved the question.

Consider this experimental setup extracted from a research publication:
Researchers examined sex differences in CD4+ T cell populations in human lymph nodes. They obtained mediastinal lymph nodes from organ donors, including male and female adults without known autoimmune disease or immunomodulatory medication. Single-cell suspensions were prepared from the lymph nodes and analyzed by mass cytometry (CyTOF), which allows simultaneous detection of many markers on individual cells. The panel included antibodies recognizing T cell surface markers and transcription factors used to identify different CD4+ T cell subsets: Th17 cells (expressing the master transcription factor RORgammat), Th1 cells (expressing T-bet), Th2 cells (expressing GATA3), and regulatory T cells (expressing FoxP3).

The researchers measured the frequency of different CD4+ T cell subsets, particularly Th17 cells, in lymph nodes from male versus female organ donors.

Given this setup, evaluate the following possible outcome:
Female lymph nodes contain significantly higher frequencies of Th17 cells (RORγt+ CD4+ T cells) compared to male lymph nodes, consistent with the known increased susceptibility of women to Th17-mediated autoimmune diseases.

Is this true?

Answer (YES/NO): NO